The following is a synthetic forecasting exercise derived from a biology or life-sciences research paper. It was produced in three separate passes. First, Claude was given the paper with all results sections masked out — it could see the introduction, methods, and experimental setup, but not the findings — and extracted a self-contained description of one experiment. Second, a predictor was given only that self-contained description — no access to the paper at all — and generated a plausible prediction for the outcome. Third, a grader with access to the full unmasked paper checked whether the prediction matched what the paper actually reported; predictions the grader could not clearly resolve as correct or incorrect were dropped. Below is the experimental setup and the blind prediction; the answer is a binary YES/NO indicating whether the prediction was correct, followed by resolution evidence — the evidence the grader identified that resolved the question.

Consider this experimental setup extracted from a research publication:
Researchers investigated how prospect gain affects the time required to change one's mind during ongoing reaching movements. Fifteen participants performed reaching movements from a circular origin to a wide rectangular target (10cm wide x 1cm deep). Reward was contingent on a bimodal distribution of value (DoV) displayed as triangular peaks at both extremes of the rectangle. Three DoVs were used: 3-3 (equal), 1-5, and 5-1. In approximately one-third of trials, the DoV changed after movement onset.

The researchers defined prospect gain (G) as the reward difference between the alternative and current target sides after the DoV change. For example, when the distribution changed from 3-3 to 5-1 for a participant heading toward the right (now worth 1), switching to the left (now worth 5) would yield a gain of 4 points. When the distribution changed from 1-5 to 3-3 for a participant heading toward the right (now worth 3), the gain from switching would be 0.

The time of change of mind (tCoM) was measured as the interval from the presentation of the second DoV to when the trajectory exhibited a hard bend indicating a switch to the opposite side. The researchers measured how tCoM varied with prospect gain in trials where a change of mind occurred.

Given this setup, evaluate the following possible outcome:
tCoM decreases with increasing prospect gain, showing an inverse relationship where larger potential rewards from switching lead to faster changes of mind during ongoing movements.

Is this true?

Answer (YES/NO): NO